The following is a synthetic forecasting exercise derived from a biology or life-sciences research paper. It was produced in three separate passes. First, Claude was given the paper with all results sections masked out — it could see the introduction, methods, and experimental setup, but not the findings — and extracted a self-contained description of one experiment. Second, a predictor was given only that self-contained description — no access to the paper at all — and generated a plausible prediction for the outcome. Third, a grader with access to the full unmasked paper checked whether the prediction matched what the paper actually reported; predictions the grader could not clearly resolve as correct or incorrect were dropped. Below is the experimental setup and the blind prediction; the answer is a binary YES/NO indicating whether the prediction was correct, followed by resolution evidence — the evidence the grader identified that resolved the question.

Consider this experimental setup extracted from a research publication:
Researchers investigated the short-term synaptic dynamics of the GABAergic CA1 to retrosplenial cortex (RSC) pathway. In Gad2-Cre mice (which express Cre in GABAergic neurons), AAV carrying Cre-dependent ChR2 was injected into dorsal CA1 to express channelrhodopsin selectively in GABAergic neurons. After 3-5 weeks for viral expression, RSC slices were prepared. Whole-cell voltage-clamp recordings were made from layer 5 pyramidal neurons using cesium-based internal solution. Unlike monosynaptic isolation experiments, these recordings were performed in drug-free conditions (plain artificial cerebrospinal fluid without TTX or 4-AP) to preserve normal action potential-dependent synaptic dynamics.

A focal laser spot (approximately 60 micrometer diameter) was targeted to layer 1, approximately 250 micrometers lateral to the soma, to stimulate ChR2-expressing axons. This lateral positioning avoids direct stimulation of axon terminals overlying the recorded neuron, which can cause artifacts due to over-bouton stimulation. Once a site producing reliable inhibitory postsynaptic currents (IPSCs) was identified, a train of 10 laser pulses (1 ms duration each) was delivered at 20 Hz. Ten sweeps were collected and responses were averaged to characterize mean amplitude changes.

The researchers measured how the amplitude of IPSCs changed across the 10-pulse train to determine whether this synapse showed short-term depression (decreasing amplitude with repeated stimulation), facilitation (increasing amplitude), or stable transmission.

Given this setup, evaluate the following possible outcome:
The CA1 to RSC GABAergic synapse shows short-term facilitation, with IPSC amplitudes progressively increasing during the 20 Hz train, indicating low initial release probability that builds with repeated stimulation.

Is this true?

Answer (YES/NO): NO